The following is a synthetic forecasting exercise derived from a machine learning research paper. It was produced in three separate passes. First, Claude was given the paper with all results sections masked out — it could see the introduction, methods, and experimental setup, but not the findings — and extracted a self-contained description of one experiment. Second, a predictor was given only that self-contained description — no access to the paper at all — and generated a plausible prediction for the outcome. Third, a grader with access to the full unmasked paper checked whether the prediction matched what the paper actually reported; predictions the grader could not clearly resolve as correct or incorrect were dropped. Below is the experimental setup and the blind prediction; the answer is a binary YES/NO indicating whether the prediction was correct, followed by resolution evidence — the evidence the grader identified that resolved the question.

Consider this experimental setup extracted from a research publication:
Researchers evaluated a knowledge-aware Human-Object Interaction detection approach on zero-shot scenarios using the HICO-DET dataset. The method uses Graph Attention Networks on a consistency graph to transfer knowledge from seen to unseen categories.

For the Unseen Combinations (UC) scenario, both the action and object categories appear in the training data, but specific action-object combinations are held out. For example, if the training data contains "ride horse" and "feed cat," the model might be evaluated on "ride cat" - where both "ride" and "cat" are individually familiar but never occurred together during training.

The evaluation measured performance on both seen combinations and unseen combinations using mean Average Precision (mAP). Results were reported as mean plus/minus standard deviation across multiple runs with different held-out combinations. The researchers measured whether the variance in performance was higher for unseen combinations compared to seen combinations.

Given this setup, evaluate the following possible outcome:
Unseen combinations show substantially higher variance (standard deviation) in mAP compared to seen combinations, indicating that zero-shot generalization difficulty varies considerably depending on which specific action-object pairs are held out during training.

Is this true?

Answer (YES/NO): YES